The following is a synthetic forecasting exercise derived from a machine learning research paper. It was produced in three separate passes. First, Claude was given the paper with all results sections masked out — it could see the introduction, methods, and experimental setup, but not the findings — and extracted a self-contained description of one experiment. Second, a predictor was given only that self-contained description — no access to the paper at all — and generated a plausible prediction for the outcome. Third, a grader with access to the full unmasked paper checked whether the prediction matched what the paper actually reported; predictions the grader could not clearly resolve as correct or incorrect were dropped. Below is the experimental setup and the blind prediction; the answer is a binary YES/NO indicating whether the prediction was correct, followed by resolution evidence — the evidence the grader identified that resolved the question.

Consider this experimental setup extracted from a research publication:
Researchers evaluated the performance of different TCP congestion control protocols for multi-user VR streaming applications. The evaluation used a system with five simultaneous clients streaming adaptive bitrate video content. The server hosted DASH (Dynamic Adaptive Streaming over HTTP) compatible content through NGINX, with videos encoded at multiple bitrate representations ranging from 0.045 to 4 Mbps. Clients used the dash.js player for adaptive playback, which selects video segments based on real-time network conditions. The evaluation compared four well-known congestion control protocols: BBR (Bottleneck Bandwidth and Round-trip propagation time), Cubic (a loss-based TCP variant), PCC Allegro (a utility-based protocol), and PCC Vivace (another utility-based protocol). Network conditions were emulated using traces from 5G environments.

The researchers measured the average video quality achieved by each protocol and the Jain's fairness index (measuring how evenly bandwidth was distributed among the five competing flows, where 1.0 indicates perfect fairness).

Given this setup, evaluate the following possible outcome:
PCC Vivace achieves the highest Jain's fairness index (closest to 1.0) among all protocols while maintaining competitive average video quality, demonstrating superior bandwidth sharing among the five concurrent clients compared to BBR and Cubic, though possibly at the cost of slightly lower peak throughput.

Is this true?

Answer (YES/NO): NO